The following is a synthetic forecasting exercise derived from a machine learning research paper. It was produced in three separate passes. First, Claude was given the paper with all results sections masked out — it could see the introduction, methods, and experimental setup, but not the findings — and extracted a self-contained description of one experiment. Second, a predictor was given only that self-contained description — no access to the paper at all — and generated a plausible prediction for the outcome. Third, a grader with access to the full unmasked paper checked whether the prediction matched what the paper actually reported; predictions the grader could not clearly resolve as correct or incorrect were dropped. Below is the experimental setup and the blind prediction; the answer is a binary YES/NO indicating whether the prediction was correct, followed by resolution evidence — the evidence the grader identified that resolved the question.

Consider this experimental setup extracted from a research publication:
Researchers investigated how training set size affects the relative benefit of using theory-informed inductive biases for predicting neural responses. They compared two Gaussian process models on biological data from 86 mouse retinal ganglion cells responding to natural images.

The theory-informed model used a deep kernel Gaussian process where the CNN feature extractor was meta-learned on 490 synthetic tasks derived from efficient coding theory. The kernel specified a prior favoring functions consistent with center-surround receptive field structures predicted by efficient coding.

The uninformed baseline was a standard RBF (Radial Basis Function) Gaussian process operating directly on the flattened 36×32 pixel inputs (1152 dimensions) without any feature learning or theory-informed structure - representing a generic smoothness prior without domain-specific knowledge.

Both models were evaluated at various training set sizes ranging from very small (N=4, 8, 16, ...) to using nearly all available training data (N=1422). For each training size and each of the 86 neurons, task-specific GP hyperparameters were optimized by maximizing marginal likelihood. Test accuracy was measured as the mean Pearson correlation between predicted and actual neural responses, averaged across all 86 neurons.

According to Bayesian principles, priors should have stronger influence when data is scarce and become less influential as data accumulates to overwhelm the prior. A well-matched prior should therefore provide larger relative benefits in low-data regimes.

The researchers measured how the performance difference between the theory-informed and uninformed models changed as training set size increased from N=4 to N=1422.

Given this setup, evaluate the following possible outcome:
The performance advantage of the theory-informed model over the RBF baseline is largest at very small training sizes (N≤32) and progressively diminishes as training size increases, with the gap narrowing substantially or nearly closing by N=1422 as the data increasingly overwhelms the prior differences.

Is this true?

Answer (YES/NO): NO